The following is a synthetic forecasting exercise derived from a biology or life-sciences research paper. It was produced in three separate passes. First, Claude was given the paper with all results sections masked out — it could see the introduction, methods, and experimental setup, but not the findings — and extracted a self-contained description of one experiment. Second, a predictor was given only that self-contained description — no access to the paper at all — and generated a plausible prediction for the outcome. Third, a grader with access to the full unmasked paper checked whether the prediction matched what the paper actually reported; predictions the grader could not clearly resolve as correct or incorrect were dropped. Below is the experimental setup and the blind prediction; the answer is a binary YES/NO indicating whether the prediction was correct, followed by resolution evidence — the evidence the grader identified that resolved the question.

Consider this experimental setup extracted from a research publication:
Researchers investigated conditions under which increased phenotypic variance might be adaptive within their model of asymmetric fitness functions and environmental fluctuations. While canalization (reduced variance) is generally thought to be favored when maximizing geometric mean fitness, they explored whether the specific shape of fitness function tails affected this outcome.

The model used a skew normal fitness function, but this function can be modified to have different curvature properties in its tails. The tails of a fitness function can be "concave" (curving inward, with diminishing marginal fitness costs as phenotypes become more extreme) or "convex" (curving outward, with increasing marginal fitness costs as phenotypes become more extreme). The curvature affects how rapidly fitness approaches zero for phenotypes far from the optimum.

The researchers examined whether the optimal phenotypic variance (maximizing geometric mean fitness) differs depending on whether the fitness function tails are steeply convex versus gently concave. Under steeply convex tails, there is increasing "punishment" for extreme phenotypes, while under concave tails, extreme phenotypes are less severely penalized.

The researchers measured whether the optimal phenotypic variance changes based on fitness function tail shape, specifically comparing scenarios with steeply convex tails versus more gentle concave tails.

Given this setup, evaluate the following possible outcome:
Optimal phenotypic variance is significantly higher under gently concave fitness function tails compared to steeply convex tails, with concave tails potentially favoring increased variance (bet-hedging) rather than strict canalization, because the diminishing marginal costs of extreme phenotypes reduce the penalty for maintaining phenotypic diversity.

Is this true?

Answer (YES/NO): NO